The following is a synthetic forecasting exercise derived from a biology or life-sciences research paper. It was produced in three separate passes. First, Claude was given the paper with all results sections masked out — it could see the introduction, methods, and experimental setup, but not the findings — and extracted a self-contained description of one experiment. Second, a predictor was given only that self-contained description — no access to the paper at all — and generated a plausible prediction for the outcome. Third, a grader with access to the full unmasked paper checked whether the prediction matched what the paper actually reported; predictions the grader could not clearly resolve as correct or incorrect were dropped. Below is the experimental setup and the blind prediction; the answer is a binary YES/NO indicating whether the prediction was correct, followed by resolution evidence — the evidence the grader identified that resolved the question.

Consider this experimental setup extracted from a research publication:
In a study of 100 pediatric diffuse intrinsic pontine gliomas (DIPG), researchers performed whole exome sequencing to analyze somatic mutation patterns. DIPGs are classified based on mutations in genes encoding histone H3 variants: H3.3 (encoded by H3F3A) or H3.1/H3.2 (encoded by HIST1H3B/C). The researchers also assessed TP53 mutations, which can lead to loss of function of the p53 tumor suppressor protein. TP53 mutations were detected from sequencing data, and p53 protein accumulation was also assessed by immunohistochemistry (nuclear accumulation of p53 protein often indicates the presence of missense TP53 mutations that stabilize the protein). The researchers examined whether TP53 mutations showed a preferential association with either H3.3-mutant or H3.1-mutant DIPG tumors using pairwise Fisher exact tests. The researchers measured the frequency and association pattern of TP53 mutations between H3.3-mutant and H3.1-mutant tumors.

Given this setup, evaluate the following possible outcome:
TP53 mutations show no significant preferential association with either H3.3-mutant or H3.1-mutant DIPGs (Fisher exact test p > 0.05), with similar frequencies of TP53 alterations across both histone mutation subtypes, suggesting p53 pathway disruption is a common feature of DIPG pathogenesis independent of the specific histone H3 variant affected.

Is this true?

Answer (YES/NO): NO